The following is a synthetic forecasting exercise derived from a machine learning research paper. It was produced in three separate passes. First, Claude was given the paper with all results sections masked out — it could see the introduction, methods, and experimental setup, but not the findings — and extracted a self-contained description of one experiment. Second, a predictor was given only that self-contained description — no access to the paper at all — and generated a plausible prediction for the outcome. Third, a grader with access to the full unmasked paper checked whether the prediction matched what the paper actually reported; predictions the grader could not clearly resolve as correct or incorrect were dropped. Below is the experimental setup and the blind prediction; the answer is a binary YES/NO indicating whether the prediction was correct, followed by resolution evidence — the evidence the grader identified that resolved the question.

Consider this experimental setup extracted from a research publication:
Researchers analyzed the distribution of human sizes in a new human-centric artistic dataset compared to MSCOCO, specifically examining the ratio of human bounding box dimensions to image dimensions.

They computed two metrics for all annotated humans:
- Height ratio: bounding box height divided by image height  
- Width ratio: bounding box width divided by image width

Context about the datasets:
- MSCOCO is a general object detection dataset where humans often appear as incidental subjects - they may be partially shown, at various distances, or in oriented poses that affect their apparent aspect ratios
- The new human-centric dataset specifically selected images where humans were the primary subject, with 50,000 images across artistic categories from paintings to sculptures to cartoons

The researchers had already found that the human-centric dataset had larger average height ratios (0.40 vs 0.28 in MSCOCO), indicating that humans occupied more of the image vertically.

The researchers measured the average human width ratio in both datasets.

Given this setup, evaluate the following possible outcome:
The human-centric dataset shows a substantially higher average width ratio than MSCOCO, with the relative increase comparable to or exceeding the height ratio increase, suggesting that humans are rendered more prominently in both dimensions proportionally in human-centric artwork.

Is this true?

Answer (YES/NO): NO